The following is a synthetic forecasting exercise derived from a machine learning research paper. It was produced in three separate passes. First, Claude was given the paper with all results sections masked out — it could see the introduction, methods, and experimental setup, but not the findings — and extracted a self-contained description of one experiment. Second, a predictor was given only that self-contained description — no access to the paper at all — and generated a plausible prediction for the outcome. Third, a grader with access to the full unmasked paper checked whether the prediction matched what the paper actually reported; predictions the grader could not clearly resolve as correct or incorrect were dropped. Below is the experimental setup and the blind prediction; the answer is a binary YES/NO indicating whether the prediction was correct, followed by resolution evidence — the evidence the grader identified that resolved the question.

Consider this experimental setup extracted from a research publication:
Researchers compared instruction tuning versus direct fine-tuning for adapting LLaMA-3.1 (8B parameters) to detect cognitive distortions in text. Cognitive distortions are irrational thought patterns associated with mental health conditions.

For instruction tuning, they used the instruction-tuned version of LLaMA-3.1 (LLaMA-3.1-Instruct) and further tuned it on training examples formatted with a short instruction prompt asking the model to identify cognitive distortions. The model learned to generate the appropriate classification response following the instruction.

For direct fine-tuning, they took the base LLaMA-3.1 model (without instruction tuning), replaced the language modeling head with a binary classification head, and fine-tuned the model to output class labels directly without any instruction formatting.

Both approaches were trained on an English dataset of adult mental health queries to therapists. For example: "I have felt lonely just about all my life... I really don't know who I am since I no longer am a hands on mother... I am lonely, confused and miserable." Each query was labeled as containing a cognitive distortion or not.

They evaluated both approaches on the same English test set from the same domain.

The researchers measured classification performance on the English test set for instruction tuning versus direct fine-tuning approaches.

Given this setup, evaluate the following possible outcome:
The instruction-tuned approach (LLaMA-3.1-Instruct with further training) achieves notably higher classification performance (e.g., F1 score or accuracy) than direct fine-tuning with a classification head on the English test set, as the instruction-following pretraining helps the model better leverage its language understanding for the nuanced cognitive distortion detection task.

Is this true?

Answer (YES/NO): NO